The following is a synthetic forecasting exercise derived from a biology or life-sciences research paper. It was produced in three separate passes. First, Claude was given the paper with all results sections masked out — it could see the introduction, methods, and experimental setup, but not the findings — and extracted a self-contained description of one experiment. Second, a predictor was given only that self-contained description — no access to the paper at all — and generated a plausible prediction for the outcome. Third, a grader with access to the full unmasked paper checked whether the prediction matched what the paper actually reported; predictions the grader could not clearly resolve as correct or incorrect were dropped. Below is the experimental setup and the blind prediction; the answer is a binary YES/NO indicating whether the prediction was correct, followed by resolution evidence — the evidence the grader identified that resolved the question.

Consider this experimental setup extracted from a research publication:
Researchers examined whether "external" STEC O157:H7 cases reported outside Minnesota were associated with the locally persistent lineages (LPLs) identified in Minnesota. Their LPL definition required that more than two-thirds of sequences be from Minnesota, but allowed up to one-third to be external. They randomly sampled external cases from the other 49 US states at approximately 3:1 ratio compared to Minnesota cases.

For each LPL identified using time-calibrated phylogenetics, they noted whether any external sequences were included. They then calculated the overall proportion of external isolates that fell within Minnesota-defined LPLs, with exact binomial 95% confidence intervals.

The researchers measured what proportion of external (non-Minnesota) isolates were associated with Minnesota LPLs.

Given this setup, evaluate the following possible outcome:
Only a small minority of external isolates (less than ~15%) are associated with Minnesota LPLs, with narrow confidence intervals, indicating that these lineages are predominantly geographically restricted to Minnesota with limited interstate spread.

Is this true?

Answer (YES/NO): YES